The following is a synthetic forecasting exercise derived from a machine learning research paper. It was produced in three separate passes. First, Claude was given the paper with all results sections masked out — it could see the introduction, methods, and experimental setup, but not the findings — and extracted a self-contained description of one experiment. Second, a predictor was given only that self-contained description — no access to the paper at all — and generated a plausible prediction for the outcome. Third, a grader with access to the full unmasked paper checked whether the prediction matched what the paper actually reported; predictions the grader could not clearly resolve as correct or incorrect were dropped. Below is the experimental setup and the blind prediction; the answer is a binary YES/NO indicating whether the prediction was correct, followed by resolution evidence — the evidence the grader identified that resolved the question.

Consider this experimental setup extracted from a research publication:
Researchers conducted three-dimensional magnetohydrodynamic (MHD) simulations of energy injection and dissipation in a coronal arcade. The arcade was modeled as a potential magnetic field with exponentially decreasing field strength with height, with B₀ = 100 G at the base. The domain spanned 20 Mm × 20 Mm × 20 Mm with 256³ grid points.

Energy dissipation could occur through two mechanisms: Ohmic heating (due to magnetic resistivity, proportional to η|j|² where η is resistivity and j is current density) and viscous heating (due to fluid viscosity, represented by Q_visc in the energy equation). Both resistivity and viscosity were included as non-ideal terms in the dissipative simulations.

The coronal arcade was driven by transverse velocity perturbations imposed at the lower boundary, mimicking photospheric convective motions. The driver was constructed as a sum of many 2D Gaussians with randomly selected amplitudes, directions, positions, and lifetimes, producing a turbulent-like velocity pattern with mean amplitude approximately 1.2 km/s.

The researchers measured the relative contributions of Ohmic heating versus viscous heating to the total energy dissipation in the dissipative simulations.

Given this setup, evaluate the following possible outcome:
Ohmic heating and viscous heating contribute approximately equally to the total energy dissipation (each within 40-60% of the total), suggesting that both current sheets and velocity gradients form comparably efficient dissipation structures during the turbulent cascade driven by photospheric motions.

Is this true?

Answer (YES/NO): NO